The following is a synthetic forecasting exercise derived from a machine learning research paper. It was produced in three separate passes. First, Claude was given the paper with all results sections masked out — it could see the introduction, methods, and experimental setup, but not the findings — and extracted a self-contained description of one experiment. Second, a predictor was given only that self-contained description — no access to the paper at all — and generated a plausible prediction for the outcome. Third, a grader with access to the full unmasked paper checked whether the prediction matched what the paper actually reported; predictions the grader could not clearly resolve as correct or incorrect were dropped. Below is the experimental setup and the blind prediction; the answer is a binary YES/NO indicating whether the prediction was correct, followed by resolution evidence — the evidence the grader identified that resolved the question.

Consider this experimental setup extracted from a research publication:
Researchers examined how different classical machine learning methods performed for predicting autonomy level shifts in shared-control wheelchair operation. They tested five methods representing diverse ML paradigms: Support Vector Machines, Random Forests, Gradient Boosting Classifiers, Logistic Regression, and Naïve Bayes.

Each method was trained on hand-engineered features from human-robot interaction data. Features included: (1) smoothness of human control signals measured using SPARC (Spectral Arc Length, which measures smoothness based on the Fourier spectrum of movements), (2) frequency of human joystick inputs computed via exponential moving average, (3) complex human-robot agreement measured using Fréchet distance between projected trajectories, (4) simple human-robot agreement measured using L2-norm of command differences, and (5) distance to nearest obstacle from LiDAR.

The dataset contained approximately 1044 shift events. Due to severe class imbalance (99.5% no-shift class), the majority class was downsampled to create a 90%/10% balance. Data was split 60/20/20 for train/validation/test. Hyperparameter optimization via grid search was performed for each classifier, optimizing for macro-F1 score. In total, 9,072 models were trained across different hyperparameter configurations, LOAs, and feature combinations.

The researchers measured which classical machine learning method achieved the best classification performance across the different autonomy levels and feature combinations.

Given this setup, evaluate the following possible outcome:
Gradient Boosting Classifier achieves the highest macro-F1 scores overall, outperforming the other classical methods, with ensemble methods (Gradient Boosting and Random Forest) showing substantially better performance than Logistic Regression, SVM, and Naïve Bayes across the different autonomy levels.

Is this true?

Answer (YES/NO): NO